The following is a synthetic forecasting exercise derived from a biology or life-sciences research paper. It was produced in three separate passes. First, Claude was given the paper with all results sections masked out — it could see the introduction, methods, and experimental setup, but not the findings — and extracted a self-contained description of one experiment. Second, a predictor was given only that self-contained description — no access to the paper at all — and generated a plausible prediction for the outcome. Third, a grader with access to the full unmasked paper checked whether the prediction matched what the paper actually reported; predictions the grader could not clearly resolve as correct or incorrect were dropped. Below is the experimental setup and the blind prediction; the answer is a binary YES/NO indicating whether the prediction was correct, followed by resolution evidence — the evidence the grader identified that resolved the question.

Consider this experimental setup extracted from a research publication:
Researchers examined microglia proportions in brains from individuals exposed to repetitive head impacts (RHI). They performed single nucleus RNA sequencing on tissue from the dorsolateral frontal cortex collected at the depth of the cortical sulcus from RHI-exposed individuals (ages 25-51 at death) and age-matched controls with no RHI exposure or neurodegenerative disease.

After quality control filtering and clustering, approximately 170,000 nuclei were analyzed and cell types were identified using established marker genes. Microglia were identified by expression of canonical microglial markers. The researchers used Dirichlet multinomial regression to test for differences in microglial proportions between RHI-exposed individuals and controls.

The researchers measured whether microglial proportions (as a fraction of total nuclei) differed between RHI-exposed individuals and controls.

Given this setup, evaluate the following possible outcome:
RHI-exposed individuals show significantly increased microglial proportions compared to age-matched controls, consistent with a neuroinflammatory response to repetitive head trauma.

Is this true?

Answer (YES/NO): NO